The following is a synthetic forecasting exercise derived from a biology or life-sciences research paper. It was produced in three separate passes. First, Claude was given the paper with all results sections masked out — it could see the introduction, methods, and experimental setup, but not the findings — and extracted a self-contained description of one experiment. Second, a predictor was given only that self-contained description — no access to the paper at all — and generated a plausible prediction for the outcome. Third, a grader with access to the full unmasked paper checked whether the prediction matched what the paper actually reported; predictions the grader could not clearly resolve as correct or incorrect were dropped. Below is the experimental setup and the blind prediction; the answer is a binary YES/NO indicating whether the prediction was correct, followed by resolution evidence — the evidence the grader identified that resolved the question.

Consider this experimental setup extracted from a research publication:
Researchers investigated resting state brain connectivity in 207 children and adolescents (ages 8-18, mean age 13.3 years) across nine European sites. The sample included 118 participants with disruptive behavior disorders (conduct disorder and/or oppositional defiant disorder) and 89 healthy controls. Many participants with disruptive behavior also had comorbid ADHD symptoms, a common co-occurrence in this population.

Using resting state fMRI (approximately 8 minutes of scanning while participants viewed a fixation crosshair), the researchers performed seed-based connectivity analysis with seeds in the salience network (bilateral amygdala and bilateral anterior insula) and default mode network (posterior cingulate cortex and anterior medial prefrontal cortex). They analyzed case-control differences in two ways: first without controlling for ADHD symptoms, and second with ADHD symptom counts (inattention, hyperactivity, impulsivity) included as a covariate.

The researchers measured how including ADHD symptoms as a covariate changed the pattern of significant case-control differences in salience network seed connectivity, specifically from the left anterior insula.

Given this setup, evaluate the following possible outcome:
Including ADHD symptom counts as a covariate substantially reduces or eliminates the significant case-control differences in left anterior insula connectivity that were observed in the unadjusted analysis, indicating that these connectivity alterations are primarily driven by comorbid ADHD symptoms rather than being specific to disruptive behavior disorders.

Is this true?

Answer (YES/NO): NO